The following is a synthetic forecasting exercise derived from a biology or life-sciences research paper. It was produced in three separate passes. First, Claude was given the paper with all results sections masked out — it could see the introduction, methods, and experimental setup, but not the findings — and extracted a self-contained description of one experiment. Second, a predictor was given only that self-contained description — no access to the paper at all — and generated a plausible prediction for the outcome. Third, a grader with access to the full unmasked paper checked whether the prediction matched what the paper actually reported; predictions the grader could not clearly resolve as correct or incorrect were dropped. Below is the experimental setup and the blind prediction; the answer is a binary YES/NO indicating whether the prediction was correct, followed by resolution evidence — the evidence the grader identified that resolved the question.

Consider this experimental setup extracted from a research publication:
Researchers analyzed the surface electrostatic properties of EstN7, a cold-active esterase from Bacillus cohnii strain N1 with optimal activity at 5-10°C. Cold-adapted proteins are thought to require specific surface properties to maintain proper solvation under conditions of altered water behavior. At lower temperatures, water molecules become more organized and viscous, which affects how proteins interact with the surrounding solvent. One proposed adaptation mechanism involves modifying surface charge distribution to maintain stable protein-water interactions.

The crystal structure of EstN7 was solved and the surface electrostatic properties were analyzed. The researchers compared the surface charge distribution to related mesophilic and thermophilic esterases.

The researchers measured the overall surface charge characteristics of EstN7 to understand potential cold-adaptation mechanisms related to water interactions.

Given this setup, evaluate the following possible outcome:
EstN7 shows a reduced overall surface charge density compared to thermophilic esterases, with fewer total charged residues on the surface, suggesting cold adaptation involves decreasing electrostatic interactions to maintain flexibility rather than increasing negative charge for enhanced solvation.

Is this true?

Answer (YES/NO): NO